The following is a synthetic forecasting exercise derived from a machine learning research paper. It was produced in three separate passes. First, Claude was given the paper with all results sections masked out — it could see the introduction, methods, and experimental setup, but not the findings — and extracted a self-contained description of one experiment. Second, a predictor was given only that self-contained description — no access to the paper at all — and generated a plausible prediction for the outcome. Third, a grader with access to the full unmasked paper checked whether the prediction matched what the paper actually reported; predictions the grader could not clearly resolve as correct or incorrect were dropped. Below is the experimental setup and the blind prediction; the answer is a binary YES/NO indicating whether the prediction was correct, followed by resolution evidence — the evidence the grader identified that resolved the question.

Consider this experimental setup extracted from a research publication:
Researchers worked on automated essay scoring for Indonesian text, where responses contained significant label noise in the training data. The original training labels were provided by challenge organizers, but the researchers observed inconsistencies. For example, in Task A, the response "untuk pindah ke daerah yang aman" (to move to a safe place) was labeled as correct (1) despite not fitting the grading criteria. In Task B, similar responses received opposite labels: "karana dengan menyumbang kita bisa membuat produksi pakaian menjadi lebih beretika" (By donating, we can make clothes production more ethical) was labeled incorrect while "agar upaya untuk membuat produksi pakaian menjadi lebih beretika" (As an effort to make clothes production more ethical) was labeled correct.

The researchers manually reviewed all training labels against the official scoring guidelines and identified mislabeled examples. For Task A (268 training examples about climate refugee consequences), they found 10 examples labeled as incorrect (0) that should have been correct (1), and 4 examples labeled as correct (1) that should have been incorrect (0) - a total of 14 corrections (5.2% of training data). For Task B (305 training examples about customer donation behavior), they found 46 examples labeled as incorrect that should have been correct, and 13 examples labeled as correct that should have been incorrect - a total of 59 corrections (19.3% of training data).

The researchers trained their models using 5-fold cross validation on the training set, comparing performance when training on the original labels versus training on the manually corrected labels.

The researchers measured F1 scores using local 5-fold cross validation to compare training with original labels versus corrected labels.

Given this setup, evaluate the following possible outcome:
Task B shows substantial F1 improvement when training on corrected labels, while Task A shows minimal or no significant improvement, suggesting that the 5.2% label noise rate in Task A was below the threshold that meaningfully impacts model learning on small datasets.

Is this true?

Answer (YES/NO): YES